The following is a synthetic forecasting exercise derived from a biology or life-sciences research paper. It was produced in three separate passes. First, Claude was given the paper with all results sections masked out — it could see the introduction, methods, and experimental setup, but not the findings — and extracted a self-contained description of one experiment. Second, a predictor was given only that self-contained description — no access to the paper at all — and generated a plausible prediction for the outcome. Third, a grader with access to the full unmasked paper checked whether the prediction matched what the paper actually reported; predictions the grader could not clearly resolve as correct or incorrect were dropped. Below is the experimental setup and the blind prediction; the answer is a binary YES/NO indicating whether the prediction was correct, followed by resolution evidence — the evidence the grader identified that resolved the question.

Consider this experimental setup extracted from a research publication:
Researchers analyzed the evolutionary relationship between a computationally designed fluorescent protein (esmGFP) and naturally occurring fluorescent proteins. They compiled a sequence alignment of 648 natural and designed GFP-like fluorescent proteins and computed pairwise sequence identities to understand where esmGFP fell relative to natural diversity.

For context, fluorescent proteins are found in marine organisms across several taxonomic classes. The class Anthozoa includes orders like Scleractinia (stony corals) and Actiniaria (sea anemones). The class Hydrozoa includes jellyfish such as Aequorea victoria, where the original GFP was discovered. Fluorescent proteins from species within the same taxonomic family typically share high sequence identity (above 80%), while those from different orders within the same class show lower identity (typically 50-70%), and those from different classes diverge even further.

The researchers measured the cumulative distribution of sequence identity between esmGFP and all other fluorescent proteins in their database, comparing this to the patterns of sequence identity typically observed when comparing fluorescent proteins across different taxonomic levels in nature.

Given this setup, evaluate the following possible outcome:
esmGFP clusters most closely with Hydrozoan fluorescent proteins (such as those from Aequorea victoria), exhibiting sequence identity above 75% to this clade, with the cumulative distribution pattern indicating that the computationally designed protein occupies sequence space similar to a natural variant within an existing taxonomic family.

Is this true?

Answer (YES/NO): NO